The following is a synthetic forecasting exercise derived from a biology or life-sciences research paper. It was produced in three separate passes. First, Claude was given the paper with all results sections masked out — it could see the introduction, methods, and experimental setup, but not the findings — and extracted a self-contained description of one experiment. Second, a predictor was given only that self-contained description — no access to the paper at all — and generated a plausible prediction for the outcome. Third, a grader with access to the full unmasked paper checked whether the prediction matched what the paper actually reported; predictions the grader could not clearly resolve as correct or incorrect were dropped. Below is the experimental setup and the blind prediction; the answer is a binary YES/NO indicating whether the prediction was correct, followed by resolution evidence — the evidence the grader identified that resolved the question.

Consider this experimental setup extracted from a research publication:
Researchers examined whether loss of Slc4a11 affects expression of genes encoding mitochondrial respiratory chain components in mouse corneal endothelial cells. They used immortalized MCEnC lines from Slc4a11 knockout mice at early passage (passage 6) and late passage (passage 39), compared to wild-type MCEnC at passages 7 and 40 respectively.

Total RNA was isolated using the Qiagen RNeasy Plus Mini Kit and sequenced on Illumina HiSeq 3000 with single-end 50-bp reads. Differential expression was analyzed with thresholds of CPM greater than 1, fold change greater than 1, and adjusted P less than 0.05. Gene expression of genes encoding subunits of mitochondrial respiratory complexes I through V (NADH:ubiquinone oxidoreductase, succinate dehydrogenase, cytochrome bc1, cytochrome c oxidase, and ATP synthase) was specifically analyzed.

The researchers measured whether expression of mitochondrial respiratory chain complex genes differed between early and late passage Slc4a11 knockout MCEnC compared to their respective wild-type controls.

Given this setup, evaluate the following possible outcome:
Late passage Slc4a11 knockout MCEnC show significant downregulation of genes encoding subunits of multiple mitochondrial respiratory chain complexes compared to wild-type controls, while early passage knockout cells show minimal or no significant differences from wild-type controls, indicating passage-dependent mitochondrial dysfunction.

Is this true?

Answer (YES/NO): NO